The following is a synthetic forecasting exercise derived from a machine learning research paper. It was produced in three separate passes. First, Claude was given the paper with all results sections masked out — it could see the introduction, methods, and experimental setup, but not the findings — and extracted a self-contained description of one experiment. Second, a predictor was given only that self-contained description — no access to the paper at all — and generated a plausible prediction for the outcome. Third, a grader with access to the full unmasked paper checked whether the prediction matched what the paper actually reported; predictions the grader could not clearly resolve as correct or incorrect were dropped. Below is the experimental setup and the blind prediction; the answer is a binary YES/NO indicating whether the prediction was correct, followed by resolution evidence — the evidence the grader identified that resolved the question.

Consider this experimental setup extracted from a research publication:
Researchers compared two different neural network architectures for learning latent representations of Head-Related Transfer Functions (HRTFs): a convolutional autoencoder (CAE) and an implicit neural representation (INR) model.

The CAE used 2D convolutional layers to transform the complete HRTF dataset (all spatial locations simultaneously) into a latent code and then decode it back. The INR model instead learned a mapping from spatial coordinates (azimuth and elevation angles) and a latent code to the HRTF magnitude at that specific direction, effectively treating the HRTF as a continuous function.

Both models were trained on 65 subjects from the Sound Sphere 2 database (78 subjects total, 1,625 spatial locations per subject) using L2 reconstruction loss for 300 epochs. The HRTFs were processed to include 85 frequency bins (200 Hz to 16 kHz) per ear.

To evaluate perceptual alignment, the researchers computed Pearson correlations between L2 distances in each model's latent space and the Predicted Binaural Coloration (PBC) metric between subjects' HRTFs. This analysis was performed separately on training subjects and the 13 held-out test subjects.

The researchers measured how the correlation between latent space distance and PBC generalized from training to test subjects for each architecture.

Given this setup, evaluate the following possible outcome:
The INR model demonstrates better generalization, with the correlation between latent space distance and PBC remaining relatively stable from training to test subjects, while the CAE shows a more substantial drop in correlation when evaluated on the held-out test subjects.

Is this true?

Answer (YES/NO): YES